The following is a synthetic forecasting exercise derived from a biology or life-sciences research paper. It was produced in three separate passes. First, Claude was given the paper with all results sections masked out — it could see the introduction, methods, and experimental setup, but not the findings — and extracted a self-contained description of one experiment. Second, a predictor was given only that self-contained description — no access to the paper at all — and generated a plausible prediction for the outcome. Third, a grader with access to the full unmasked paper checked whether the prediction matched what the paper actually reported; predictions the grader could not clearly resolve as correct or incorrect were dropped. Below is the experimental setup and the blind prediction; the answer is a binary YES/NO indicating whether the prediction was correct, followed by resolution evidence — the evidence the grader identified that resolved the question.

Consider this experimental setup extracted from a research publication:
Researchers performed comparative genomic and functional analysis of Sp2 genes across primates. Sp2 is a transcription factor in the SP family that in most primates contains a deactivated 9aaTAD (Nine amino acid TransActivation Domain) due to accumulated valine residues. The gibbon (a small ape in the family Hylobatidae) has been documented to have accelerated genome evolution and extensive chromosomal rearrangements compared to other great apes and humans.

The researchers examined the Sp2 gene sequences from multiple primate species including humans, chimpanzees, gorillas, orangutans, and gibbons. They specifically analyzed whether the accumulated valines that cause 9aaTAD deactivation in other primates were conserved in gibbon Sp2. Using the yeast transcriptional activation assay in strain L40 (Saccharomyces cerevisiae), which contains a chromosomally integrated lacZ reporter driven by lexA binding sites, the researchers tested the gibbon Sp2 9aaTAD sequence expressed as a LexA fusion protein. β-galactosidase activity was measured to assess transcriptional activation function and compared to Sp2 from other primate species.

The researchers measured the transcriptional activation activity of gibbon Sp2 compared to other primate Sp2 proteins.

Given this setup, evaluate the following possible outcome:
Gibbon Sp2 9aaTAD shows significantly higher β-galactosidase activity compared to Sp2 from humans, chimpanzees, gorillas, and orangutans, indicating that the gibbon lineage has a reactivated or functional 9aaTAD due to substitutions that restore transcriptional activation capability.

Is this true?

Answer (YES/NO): YES